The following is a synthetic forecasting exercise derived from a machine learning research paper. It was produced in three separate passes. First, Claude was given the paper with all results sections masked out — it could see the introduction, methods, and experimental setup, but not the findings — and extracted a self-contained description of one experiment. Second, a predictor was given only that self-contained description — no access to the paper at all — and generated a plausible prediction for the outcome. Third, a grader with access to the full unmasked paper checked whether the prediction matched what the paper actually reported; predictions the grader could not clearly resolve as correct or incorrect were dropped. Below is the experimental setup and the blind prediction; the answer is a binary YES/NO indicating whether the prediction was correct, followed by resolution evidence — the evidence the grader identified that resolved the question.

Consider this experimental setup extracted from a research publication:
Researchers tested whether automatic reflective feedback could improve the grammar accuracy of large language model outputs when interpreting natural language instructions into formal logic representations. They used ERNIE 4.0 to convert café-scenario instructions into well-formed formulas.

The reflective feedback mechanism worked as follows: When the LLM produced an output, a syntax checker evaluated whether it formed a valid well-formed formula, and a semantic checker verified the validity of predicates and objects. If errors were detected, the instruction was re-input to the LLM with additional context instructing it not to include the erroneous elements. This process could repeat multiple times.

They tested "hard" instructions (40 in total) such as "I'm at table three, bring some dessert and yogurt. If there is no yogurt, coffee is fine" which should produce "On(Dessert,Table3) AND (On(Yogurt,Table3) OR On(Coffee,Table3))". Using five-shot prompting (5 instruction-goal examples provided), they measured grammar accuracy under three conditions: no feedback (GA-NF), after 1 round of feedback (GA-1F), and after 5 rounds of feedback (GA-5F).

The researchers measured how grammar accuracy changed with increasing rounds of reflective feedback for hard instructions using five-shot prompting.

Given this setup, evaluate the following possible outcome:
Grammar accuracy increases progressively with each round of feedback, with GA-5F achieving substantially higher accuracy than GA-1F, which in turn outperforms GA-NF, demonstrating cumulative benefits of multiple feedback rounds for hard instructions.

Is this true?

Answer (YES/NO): NO